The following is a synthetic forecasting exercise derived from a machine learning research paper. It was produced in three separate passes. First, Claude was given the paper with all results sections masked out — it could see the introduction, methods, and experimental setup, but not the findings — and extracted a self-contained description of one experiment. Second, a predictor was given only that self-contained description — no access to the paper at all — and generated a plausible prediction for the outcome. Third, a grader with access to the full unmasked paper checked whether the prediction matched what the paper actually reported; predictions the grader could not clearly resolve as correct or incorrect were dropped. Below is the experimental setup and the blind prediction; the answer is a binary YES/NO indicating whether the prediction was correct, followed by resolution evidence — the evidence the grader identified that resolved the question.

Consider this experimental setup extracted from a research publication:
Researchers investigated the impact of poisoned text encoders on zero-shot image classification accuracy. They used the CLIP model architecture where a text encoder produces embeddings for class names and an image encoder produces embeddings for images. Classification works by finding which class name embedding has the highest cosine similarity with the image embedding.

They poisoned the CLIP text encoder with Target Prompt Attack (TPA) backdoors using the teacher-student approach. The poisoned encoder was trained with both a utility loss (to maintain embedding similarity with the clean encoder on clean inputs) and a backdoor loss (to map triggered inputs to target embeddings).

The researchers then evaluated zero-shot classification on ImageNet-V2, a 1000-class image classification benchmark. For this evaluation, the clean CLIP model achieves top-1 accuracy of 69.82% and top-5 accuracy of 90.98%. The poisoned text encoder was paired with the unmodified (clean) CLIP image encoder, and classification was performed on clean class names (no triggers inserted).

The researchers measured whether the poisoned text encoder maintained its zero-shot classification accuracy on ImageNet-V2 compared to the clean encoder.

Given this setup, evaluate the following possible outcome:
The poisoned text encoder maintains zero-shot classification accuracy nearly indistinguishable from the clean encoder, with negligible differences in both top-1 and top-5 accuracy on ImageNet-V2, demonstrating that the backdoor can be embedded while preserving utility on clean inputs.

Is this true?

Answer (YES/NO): YES